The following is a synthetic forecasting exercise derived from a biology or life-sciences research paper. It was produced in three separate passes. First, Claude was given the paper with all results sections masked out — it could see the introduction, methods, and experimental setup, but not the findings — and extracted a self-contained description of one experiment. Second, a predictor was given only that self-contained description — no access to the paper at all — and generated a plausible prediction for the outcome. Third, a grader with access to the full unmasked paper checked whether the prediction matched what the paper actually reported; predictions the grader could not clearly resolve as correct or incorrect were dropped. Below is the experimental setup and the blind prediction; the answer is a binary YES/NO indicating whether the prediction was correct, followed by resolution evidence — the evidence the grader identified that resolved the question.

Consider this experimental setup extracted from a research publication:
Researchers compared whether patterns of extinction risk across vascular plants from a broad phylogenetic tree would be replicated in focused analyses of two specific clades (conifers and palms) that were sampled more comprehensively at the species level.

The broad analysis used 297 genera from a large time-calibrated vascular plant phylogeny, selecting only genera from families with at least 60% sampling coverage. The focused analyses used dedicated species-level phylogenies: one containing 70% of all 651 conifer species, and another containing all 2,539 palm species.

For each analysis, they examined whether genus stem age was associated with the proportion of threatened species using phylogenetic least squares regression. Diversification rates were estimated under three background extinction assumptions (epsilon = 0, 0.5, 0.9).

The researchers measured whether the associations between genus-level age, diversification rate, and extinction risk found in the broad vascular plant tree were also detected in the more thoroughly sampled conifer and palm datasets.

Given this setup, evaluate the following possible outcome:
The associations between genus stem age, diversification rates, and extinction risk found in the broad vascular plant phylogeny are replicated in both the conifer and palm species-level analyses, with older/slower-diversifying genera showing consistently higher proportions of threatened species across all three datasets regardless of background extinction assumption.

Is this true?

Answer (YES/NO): NO